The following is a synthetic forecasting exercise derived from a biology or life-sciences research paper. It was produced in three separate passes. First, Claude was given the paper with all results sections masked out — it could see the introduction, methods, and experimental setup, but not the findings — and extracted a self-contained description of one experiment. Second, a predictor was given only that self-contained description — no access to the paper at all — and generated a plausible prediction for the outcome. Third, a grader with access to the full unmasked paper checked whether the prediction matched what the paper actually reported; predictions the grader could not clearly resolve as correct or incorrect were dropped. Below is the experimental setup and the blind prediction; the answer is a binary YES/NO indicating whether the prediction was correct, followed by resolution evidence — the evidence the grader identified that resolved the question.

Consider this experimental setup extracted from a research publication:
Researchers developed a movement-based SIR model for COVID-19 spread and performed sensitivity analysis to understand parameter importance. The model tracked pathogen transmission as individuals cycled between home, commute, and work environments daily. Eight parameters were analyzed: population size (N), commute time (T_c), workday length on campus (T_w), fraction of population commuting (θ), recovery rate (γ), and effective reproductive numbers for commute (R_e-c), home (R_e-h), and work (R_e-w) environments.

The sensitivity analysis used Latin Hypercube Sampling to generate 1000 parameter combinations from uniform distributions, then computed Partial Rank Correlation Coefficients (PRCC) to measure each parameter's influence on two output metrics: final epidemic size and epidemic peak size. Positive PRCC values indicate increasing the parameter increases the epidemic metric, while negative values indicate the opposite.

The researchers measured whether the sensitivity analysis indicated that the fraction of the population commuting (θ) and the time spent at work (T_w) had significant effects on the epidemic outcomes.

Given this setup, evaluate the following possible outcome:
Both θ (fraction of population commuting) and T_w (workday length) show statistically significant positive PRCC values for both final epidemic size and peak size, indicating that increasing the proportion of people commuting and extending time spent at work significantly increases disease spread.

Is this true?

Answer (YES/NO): YES